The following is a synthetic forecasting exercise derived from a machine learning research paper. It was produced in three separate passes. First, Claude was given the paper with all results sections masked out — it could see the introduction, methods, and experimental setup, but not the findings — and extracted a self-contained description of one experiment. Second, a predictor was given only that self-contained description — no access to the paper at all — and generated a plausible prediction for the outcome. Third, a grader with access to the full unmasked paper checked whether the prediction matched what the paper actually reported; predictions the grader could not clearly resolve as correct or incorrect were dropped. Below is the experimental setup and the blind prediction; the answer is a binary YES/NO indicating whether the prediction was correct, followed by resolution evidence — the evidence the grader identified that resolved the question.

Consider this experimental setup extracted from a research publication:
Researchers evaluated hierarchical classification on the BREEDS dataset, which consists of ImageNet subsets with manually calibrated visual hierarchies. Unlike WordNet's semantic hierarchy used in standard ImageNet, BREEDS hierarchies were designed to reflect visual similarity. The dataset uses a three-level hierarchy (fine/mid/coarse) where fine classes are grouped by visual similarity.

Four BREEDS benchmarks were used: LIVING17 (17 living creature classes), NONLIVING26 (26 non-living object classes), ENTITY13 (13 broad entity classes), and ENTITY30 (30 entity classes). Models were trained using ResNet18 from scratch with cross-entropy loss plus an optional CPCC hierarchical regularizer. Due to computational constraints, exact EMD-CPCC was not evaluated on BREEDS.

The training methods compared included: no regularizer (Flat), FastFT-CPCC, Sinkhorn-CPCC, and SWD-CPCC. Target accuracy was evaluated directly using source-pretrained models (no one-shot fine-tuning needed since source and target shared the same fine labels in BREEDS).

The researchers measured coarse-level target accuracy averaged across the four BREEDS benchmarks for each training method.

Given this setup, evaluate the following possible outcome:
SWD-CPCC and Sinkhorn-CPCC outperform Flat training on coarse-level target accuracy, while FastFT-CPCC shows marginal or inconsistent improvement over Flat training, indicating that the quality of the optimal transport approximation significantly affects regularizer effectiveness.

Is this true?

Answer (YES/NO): NO